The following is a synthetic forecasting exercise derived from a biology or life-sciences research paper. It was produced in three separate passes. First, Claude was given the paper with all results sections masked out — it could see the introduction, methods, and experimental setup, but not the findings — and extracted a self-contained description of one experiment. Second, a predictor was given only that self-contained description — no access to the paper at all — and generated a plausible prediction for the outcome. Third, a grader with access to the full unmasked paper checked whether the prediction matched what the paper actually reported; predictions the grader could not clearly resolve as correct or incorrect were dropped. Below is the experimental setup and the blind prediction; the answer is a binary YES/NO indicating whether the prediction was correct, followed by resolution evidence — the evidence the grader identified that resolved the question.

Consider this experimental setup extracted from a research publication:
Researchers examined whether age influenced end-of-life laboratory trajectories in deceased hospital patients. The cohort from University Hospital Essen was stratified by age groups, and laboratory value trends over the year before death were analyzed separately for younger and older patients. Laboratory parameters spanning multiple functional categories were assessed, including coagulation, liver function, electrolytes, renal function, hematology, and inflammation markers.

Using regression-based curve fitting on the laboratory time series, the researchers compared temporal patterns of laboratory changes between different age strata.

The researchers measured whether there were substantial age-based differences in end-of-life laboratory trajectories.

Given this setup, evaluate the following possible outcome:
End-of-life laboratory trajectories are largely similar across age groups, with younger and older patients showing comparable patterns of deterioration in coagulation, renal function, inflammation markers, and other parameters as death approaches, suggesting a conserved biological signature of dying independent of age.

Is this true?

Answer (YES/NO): YES